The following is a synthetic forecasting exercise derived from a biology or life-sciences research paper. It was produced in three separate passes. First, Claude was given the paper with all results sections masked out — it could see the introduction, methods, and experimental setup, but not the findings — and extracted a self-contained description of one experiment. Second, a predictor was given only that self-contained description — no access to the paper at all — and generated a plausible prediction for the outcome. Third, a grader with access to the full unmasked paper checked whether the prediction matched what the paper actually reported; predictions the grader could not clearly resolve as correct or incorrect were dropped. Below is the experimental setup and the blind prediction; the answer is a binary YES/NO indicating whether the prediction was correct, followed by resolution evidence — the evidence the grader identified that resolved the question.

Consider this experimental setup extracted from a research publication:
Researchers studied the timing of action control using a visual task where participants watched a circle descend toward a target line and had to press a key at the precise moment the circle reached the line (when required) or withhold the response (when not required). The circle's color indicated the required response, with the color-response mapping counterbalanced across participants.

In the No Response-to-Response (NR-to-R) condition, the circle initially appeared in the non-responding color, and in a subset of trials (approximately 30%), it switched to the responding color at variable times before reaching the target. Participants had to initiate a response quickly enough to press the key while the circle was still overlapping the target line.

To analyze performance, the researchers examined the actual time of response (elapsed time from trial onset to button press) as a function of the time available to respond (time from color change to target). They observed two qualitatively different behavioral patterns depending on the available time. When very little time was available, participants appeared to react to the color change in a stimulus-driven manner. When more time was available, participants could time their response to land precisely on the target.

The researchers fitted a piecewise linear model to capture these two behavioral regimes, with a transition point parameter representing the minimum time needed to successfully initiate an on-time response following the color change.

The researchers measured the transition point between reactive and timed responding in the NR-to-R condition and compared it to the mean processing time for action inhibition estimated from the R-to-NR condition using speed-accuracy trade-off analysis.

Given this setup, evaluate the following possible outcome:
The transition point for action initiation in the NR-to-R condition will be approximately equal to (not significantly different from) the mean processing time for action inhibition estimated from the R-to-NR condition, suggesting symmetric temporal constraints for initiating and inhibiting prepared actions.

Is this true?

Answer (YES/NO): YES